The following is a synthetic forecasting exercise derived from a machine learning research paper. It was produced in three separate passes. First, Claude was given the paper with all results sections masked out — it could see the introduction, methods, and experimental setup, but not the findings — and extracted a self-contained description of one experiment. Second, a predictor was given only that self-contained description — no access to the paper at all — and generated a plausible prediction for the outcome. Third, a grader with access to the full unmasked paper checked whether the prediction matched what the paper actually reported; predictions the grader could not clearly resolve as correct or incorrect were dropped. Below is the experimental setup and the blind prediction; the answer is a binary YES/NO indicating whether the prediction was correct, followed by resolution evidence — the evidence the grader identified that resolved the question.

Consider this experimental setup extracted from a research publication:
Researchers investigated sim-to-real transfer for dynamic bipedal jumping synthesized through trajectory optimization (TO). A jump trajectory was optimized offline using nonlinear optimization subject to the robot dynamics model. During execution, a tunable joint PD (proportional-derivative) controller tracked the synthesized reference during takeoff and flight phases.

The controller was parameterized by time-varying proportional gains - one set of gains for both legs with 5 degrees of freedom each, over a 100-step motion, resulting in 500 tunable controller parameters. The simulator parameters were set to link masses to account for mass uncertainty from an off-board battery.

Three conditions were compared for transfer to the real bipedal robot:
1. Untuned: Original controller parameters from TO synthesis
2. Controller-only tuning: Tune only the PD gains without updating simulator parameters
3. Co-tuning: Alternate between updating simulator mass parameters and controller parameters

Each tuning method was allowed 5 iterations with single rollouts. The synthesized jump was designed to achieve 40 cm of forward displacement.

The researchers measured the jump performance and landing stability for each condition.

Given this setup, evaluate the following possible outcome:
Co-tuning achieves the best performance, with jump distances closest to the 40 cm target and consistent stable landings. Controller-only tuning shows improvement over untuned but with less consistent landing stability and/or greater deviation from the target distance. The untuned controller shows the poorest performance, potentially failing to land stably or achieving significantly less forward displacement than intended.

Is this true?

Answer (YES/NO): YES